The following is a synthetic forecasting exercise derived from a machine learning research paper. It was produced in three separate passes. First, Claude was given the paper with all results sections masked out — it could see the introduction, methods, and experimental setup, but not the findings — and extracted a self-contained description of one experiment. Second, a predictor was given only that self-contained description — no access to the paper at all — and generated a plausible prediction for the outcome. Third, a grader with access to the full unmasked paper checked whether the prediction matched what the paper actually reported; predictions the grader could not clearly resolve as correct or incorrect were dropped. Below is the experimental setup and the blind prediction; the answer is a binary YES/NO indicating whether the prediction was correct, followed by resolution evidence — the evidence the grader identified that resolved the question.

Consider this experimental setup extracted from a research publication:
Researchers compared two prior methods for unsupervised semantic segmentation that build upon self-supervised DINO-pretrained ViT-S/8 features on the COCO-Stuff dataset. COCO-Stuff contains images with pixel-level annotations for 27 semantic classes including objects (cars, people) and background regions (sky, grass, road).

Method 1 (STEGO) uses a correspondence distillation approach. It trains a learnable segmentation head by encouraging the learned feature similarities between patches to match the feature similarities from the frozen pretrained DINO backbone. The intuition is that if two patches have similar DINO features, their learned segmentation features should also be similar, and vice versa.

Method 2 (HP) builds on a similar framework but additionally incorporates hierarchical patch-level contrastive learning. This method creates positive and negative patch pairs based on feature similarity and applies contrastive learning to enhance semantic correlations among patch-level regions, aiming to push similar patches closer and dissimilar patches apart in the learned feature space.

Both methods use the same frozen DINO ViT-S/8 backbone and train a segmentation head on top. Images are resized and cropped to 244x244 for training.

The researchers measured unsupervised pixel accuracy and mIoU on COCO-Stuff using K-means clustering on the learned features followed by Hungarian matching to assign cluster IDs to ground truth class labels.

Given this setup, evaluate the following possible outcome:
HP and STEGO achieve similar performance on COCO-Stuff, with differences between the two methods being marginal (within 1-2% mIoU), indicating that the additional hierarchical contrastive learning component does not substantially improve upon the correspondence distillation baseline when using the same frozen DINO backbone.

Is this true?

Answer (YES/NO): NO